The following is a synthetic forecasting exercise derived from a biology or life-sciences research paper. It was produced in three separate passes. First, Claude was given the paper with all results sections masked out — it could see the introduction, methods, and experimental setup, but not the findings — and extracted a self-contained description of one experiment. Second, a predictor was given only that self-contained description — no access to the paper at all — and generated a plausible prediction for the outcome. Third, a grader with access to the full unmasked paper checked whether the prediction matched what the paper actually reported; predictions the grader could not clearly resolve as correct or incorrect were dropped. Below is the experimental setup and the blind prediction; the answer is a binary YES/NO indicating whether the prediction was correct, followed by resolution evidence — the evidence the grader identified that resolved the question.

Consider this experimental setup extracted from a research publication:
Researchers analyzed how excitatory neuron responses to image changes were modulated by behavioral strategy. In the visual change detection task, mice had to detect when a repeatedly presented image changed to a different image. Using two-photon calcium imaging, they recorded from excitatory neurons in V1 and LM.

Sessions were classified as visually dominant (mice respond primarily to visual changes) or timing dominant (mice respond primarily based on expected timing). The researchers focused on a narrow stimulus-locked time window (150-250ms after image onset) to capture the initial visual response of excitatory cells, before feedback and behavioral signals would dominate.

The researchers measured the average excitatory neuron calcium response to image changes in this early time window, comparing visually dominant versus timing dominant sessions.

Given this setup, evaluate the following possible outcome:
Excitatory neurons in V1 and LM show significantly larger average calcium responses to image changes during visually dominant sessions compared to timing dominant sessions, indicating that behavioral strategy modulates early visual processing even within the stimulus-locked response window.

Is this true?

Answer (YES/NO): NO